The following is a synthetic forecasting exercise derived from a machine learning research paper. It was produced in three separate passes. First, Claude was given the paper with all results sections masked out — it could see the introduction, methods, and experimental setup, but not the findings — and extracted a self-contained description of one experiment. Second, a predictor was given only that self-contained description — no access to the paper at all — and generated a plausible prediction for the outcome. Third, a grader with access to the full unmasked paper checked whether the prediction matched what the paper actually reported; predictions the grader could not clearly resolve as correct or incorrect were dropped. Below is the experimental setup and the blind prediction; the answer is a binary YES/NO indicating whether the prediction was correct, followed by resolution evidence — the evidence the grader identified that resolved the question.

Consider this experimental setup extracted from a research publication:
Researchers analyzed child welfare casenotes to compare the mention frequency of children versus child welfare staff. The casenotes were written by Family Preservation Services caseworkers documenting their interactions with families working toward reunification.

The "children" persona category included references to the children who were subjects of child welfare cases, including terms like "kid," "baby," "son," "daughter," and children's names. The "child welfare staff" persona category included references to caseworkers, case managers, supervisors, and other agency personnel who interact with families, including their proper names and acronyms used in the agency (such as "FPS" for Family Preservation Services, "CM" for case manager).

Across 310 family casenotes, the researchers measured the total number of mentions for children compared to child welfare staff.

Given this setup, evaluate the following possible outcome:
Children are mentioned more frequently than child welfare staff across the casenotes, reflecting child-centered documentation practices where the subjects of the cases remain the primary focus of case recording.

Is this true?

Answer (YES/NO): YES